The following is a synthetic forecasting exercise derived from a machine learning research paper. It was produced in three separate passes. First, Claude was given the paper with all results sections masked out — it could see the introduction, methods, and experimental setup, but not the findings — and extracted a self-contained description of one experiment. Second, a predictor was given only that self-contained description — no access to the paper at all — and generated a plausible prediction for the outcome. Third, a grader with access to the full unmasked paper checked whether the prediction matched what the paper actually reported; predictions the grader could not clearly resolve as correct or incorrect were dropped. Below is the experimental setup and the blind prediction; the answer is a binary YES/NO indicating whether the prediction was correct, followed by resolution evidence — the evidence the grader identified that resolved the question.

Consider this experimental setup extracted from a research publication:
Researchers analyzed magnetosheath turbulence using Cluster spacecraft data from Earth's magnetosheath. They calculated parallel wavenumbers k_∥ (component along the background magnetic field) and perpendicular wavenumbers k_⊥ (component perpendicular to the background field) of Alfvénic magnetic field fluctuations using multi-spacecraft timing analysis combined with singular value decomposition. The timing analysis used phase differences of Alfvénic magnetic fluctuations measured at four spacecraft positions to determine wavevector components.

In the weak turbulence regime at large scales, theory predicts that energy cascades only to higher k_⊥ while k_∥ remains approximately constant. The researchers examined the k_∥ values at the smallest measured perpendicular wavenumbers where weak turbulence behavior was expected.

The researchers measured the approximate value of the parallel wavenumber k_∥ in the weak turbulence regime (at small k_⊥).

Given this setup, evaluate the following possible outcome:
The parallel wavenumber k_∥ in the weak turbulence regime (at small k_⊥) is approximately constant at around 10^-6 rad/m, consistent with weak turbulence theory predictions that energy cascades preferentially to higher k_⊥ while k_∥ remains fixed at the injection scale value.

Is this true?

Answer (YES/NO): NO